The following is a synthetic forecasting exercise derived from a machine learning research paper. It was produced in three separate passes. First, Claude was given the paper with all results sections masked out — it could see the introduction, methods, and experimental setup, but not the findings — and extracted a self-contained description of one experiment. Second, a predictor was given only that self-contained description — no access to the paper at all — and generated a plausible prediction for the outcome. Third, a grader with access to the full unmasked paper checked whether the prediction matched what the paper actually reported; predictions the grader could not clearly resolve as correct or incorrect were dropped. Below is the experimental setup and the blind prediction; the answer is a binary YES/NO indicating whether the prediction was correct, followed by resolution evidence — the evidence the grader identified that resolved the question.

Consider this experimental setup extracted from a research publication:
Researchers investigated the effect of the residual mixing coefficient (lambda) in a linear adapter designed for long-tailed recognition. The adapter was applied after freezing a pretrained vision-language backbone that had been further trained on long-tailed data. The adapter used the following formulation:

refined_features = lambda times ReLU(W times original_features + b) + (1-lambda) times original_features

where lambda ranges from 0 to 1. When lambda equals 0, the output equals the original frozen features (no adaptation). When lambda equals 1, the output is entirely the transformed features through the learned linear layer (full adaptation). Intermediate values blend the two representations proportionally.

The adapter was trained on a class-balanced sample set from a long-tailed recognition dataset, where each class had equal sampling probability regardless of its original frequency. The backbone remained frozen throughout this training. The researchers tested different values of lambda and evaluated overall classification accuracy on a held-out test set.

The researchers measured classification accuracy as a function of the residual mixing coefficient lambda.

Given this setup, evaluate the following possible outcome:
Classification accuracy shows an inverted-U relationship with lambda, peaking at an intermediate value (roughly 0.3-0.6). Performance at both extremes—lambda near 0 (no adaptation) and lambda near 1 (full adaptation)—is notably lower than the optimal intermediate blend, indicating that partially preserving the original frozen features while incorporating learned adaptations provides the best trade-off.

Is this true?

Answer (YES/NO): NO